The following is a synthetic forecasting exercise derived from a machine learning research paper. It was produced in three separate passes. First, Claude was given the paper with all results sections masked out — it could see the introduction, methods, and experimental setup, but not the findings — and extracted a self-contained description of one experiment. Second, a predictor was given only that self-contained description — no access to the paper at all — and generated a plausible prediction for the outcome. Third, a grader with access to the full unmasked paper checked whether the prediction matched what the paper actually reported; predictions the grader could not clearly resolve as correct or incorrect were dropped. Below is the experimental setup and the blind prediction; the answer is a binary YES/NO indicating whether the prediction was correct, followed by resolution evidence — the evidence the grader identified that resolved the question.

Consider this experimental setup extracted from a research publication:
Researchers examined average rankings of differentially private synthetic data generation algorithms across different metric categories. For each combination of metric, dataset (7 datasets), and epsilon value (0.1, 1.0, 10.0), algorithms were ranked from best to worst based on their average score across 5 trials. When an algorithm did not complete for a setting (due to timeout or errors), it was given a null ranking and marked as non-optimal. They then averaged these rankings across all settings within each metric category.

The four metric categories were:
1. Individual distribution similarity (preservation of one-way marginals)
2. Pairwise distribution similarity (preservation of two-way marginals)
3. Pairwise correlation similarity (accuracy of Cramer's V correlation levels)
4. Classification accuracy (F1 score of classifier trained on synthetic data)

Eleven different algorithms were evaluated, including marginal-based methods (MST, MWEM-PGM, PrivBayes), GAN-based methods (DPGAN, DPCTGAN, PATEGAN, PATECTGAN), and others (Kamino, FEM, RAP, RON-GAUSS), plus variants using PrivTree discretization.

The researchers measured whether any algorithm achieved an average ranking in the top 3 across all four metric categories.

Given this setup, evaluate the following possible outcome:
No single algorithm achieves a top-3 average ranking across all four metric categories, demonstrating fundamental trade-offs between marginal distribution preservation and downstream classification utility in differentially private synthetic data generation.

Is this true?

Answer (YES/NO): NO